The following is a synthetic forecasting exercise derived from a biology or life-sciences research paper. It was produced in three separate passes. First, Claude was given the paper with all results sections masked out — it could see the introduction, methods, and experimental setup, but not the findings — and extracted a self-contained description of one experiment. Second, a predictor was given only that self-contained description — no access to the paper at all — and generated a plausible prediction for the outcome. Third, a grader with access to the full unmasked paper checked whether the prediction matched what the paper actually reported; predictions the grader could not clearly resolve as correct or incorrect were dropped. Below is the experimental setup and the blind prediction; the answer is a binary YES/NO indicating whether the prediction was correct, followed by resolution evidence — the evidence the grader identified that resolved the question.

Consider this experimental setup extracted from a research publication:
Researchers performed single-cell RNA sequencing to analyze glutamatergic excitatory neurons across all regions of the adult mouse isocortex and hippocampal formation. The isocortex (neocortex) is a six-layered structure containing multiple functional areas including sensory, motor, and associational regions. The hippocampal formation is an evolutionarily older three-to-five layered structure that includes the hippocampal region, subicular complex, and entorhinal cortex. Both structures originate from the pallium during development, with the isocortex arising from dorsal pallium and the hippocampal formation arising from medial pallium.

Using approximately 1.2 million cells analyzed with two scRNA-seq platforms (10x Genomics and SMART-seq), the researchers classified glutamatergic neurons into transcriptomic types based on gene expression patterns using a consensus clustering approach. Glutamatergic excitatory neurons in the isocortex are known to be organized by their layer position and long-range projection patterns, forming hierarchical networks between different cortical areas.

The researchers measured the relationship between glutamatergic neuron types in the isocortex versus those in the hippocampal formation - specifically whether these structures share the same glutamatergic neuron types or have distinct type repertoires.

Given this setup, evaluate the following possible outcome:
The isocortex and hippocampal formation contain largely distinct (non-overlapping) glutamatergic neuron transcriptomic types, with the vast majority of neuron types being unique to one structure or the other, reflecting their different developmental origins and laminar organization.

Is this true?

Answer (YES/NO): YES